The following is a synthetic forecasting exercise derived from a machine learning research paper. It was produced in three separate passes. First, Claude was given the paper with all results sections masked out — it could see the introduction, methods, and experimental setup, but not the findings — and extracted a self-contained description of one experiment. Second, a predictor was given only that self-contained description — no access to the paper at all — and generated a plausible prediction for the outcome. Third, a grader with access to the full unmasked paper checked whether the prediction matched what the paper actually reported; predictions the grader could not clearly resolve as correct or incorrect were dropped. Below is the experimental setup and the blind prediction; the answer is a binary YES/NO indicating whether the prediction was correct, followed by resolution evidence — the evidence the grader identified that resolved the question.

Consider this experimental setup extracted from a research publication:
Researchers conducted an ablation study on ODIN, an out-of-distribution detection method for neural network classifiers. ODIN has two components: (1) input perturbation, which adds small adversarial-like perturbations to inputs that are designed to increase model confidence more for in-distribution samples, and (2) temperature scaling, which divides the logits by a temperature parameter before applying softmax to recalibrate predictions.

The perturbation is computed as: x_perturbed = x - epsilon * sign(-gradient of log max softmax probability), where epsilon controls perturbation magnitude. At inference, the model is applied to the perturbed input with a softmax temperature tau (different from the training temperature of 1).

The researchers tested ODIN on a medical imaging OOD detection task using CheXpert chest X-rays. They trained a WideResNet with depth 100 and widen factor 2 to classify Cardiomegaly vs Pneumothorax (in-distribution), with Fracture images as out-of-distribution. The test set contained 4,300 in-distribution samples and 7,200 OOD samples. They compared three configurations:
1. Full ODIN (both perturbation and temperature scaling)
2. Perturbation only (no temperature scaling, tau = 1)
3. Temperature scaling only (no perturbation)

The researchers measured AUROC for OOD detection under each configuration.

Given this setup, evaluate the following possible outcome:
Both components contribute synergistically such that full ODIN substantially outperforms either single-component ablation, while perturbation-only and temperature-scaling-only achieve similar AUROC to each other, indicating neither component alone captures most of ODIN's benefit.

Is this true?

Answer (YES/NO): NO